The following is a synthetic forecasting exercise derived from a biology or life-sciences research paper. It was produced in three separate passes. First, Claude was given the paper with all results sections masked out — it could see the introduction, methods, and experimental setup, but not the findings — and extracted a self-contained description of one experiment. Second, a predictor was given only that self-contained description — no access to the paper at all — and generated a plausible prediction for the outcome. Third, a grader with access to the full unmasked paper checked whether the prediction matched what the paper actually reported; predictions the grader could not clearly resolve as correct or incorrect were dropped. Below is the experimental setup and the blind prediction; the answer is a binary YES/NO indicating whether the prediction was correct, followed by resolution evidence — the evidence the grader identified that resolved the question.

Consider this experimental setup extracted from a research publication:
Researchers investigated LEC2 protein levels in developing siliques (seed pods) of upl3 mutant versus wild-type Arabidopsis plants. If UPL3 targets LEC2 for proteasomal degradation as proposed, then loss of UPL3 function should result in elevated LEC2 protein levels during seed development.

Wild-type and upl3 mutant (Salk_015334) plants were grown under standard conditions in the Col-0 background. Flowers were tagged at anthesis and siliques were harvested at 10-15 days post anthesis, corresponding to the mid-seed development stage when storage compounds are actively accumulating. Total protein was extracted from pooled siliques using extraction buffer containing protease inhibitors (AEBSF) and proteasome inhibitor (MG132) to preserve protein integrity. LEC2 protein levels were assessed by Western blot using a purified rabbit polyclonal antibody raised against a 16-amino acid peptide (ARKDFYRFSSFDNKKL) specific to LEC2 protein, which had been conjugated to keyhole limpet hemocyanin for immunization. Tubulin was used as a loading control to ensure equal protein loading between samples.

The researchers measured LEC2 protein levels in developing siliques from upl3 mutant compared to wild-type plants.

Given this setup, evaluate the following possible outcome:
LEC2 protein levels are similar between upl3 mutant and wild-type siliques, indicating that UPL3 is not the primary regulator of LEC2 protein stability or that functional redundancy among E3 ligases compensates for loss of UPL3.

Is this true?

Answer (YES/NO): NO